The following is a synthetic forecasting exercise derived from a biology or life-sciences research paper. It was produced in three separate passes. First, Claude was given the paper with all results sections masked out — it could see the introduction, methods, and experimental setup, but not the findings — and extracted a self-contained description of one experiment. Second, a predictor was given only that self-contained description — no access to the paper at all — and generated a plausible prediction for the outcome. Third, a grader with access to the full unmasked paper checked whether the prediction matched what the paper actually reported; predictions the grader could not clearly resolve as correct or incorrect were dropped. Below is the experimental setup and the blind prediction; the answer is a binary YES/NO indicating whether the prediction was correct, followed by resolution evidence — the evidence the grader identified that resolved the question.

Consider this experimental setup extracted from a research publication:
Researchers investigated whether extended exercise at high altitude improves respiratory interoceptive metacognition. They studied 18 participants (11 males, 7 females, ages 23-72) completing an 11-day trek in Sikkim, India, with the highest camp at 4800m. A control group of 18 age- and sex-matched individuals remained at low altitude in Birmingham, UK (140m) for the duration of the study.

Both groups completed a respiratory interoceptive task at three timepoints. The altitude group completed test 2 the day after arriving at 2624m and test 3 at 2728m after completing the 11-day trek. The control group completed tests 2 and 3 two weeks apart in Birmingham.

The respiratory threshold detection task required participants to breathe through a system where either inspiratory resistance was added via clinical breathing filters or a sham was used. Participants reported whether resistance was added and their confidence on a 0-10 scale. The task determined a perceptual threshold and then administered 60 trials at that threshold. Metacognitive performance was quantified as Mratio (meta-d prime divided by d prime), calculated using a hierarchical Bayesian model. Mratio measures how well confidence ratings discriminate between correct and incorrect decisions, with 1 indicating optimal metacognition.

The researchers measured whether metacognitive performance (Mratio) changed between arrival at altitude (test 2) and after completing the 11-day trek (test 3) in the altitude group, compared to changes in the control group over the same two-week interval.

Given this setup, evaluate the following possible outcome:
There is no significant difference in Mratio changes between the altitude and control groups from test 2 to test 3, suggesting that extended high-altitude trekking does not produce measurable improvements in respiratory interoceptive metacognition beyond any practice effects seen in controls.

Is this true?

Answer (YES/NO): YES